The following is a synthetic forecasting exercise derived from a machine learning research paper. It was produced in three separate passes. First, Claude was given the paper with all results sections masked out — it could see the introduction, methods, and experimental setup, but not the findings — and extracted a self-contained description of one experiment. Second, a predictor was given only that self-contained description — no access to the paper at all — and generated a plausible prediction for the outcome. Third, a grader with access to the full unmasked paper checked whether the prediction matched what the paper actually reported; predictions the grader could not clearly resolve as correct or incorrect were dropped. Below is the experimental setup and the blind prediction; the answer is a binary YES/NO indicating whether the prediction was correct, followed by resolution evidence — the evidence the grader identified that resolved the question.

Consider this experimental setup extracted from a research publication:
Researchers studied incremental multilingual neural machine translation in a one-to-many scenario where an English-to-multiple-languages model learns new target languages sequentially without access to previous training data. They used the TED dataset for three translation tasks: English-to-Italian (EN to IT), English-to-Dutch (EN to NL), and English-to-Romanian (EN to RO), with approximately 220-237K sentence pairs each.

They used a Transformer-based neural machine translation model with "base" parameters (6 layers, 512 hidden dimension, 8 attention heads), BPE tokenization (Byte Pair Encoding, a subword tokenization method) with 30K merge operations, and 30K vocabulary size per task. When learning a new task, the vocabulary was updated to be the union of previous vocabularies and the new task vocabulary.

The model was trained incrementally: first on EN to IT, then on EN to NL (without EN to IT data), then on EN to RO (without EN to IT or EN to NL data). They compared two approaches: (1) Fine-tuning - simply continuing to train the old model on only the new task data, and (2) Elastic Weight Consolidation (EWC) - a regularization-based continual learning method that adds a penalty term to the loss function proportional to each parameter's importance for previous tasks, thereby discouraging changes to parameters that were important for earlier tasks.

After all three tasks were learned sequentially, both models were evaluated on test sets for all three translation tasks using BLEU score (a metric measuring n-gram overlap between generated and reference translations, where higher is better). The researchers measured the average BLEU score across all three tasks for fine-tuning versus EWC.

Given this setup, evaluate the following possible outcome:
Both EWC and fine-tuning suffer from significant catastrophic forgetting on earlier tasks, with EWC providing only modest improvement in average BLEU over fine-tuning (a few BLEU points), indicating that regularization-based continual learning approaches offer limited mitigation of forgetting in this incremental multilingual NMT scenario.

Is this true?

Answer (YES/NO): YES